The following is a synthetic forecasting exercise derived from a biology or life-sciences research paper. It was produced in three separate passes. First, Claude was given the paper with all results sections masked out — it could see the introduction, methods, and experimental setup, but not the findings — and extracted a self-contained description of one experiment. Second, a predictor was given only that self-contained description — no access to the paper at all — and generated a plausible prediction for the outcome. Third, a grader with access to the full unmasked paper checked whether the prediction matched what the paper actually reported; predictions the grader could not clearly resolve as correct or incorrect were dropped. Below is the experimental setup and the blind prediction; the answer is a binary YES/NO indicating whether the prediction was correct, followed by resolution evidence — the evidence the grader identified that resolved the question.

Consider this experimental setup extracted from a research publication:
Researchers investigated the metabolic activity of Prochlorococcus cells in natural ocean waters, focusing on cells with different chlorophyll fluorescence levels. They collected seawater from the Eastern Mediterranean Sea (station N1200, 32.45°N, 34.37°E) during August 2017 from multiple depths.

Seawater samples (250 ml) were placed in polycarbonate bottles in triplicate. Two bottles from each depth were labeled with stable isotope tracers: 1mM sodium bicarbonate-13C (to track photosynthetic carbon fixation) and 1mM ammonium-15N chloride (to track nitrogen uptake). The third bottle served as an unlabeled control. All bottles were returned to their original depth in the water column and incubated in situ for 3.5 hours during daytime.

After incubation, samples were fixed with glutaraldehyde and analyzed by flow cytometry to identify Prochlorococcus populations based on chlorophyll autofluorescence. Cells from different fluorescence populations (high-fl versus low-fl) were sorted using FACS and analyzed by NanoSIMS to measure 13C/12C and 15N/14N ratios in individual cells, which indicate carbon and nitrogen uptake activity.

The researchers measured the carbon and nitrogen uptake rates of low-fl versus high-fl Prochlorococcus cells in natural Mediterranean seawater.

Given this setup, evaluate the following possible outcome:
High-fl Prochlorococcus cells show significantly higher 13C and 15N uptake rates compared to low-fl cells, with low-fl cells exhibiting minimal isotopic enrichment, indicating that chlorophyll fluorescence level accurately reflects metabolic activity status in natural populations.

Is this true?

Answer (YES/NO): NO